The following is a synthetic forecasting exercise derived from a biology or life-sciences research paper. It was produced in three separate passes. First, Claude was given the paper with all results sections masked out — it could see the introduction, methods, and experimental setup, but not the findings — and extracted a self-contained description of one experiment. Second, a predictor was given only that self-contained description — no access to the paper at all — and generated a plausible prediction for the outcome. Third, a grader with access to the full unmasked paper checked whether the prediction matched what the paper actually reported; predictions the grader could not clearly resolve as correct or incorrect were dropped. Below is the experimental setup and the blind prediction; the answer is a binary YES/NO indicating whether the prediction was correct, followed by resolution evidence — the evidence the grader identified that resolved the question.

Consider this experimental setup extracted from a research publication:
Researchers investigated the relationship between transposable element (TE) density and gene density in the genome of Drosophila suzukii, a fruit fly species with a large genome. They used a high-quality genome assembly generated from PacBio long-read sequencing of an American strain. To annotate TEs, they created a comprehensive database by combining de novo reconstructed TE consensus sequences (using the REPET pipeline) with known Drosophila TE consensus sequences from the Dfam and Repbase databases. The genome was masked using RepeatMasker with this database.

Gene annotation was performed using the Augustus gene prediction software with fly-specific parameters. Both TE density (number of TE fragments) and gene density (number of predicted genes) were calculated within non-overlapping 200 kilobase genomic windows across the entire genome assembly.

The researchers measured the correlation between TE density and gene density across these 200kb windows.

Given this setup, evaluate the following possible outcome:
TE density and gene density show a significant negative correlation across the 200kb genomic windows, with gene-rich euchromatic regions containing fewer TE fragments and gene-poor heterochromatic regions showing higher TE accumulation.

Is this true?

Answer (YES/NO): YES